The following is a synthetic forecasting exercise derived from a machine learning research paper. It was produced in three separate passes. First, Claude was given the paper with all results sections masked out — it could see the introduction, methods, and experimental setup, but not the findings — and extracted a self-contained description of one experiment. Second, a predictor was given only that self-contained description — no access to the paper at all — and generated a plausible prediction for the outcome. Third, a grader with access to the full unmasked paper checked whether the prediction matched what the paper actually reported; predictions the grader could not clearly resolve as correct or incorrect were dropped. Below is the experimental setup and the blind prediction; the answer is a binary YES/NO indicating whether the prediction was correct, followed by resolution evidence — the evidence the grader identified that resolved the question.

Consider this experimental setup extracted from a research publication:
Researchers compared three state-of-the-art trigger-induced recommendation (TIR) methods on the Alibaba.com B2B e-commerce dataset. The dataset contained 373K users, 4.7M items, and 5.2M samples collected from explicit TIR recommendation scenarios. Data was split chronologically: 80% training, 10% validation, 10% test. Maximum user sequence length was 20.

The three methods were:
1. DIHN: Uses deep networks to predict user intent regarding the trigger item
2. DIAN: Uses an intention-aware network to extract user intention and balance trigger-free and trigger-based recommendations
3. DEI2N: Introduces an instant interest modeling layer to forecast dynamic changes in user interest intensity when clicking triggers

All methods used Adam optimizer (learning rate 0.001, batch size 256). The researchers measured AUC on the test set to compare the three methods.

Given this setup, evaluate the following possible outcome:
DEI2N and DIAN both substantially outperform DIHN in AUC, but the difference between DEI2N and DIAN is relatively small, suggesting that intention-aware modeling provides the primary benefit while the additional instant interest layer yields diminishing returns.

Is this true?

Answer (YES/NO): NO